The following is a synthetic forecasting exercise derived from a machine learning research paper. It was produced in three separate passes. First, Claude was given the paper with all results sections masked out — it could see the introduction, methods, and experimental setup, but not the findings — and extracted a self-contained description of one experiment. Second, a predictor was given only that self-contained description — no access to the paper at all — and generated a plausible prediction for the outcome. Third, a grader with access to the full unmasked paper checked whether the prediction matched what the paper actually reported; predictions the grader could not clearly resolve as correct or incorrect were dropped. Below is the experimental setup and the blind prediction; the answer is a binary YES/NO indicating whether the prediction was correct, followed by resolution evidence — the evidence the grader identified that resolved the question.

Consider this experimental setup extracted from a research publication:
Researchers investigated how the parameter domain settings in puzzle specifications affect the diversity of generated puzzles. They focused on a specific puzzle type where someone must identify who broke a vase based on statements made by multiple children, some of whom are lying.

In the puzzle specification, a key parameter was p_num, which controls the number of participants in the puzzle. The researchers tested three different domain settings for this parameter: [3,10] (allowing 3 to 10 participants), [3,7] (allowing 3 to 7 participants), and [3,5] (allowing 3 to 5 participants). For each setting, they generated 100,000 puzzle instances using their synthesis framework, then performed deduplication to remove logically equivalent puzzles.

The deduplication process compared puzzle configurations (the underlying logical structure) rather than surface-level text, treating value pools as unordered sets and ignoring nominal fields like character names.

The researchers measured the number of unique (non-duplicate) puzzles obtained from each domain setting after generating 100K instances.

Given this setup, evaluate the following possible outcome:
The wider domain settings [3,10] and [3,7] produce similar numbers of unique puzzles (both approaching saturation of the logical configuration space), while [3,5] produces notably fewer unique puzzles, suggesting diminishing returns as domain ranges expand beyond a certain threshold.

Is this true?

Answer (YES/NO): NO